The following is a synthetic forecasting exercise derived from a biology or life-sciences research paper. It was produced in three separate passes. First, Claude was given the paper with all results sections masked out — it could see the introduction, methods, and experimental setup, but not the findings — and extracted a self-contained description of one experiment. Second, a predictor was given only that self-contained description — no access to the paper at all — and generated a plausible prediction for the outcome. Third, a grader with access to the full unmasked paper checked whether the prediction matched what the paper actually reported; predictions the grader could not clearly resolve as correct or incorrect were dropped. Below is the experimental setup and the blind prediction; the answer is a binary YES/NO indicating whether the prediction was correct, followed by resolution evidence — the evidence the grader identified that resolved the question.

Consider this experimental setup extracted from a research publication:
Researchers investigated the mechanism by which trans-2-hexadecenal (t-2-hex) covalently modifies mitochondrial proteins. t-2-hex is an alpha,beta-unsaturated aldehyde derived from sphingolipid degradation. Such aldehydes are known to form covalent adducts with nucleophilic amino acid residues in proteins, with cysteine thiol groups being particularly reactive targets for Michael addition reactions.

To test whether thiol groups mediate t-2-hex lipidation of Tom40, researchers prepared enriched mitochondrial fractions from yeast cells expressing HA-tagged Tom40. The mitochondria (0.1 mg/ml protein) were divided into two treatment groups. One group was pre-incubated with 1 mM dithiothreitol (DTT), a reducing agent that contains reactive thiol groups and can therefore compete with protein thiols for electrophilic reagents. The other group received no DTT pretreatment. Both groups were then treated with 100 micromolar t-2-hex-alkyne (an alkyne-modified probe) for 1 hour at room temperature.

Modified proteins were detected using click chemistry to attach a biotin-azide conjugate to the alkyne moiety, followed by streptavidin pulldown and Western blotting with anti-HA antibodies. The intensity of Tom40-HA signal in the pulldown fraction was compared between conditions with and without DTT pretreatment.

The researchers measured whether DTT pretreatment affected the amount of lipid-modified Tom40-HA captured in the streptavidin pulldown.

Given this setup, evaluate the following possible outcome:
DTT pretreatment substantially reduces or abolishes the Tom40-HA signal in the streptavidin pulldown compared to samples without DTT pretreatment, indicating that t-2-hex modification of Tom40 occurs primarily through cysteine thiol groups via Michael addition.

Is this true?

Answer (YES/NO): YES